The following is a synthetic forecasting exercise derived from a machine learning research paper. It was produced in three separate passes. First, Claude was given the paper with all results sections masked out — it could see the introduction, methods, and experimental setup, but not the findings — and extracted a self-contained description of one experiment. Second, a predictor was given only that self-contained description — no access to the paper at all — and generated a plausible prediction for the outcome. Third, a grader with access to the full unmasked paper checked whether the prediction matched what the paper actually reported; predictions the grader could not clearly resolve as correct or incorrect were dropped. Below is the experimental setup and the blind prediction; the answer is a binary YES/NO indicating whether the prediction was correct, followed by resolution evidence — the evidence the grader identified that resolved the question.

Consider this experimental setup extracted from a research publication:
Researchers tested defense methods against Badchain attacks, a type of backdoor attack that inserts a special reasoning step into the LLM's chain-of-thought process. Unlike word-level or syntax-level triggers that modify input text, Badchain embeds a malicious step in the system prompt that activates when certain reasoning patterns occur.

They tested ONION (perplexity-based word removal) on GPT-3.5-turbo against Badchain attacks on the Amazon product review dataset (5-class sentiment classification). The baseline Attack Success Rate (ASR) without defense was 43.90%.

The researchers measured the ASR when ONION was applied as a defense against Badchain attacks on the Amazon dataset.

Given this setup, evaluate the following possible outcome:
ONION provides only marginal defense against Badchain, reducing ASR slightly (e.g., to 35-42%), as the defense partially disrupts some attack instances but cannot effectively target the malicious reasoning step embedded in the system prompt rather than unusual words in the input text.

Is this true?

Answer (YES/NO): NO